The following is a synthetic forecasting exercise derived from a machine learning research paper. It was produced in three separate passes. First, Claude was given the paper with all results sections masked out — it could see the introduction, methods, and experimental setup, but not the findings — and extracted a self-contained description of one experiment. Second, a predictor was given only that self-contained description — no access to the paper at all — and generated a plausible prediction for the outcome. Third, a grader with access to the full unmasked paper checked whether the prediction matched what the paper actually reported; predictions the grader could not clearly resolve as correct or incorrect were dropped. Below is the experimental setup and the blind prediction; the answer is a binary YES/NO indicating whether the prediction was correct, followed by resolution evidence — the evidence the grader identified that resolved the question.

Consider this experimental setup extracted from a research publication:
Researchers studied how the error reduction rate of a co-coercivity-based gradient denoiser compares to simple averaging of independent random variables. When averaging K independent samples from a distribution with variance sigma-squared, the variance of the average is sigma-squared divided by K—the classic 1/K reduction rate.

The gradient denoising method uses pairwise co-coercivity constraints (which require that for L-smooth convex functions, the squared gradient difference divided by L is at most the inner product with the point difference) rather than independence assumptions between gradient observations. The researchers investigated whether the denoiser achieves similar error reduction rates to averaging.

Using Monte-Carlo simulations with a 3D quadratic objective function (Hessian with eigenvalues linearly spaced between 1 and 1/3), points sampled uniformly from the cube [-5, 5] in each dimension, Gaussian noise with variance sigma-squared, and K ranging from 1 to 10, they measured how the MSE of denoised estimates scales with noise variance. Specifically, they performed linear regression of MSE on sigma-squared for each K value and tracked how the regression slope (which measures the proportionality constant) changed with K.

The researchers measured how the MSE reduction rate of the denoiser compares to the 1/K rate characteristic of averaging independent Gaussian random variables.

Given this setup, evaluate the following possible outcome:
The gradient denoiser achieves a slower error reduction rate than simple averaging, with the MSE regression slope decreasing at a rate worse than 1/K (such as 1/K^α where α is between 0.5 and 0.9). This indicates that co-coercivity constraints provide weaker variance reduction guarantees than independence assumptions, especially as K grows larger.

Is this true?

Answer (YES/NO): NO